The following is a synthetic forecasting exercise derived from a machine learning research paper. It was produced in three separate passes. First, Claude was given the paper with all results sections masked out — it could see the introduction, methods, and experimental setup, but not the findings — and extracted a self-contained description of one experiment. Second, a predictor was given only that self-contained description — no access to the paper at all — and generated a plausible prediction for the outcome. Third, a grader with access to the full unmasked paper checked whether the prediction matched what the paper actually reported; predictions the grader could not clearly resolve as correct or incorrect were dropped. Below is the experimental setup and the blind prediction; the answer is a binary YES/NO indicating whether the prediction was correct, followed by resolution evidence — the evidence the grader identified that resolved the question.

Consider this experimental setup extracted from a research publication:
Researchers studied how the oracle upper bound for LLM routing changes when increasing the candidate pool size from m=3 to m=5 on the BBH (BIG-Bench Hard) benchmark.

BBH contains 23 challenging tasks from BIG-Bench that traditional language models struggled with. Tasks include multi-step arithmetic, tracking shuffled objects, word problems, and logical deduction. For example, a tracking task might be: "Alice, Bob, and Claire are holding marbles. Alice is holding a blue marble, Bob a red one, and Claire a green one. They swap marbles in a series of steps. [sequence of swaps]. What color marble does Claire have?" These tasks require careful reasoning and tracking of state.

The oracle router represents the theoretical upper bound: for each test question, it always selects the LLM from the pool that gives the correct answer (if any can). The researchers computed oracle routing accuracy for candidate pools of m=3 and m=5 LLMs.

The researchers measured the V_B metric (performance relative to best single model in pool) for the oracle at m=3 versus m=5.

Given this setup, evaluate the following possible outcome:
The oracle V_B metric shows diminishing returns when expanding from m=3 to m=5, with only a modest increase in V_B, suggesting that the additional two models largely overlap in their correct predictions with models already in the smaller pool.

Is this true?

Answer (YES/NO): NO